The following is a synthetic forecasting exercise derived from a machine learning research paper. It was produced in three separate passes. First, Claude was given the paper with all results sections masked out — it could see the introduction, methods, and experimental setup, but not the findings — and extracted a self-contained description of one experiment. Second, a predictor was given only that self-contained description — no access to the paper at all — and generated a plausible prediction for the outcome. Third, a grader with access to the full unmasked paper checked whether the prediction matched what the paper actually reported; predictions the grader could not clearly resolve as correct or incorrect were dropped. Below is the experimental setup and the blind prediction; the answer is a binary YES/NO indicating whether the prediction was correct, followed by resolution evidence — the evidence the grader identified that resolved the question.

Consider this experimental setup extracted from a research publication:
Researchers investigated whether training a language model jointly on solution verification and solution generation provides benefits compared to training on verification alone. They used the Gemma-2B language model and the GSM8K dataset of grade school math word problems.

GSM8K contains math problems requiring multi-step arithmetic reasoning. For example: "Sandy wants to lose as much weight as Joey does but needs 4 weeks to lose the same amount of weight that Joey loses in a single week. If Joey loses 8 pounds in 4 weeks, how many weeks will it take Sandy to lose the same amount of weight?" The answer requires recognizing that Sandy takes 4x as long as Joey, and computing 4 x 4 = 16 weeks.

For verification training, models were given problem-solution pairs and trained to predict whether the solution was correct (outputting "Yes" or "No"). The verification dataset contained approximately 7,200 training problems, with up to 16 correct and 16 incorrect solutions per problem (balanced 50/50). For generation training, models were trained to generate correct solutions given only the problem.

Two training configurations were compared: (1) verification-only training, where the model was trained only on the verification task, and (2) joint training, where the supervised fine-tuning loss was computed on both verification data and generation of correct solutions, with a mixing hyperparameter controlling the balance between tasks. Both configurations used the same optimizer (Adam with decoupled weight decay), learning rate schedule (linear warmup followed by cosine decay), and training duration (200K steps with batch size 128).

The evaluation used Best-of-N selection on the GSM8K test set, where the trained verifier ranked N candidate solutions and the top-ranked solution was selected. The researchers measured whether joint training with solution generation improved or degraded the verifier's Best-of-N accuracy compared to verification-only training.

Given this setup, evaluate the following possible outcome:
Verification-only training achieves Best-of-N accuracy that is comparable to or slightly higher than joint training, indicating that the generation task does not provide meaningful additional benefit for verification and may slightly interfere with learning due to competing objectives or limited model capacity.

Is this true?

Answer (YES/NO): NO